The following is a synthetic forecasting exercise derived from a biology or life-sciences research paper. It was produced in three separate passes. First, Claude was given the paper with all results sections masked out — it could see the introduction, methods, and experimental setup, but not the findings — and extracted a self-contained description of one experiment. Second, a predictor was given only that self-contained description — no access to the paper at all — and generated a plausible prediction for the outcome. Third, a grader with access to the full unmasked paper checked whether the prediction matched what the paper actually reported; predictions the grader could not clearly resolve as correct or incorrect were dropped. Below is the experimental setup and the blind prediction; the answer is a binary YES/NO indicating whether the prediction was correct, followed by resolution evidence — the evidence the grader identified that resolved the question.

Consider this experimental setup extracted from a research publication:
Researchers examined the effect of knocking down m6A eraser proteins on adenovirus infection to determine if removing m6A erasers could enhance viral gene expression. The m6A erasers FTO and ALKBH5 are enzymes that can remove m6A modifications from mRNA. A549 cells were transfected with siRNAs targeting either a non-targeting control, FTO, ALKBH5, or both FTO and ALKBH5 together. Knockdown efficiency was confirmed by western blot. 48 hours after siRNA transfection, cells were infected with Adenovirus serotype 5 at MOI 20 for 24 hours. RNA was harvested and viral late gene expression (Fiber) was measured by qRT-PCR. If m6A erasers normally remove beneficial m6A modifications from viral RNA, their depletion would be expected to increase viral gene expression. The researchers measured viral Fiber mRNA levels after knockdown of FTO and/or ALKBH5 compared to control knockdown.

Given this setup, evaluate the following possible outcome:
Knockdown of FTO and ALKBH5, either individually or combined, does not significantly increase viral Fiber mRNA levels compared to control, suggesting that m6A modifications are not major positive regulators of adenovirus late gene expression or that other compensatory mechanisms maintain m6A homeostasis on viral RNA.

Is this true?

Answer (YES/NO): NO